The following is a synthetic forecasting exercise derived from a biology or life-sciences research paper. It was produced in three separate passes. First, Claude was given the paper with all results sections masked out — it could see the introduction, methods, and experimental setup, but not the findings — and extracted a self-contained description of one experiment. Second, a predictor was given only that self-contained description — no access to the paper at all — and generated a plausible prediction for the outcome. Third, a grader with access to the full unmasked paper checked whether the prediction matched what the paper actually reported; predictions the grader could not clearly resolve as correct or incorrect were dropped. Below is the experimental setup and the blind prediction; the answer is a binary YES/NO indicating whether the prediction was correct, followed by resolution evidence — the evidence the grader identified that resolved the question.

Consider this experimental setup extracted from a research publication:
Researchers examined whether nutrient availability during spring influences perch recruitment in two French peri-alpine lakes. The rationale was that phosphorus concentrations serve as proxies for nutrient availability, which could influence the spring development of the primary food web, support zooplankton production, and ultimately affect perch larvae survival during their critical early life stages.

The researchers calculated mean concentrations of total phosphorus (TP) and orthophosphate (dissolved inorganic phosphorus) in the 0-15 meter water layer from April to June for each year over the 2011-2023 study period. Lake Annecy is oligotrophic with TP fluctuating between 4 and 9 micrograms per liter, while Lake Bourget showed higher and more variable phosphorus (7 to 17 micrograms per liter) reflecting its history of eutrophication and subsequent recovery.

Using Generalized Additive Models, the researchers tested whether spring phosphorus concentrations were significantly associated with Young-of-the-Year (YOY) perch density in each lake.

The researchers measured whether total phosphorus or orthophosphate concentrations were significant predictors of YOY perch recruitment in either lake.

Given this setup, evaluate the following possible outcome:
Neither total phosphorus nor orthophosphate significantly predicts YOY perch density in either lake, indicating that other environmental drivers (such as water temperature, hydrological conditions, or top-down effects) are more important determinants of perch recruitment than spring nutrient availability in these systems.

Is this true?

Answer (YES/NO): YES